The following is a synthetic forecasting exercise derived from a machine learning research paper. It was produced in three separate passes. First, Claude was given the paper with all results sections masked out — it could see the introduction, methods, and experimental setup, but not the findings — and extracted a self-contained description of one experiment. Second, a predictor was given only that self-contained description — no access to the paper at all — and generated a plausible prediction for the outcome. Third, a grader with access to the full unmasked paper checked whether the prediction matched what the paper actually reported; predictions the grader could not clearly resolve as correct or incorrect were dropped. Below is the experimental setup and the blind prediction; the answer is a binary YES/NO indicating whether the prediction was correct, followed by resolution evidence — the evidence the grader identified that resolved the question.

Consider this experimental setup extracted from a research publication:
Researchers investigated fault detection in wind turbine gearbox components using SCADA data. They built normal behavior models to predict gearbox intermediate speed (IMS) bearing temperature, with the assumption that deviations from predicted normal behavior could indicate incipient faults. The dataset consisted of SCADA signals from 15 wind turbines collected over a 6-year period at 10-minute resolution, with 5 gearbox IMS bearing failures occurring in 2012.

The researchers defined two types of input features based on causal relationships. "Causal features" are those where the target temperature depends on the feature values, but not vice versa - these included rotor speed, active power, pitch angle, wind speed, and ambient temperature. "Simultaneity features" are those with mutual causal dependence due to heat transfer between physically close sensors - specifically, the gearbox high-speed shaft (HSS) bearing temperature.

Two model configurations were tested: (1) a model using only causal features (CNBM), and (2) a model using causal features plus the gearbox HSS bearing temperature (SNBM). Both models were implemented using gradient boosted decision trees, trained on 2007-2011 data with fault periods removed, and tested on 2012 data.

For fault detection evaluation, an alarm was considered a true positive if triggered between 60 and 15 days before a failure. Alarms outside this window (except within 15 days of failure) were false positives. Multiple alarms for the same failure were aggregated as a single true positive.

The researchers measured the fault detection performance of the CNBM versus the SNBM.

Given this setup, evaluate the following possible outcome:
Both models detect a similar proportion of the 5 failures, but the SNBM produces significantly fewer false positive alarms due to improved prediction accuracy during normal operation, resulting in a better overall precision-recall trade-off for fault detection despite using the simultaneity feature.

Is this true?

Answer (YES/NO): NO